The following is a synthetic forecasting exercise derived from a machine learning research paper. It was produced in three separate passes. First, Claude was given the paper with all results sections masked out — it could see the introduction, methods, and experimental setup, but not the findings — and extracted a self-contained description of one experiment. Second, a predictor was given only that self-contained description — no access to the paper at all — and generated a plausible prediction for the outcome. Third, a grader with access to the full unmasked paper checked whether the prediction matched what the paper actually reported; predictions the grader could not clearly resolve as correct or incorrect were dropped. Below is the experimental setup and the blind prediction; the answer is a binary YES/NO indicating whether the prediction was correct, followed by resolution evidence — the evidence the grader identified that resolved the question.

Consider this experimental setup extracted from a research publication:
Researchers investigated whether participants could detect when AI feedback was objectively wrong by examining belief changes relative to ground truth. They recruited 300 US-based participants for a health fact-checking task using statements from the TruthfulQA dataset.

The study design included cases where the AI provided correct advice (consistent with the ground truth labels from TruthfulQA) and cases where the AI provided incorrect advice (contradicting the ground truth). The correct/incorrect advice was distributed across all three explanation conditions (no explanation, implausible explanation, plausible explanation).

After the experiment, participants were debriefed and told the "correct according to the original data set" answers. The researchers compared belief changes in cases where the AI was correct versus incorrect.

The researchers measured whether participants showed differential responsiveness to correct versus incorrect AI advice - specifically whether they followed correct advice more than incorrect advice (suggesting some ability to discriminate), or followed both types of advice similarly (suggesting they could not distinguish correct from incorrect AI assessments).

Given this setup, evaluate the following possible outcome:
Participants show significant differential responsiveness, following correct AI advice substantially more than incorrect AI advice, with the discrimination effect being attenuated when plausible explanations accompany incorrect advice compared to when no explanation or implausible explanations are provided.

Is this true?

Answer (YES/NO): NO